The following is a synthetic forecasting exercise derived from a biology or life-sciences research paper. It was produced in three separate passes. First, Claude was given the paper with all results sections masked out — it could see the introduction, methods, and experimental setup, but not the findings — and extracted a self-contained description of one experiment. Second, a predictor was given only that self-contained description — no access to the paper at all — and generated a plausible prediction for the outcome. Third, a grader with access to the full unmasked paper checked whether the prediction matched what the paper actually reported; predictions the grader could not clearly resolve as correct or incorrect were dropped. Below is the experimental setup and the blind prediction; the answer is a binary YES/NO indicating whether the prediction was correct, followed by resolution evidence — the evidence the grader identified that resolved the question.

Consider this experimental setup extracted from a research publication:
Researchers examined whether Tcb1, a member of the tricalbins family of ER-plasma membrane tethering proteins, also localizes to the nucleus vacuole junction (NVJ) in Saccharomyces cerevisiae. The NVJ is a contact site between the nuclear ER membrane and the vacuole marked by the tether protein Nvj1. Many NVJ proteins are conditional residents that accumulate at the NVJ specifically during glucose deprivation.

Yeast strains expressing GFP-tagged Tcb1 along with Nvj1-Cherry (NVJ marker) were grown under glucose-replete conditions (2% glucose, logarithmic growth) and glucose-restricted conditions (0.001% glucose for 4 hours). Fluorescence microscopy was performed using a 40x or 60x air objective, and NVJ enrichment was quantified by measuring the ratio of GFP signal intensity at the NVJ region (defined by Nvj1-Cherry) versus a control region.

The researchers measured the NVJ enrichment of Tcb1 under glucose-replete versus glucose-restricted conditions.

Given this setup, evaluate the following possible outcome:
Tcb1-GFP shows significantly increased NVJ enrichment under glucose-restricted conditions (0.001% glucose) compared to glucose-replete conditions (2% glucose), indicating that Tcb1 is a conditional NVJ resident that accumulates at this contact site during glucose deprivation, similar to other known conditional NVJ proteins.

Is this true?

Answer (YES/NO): YES